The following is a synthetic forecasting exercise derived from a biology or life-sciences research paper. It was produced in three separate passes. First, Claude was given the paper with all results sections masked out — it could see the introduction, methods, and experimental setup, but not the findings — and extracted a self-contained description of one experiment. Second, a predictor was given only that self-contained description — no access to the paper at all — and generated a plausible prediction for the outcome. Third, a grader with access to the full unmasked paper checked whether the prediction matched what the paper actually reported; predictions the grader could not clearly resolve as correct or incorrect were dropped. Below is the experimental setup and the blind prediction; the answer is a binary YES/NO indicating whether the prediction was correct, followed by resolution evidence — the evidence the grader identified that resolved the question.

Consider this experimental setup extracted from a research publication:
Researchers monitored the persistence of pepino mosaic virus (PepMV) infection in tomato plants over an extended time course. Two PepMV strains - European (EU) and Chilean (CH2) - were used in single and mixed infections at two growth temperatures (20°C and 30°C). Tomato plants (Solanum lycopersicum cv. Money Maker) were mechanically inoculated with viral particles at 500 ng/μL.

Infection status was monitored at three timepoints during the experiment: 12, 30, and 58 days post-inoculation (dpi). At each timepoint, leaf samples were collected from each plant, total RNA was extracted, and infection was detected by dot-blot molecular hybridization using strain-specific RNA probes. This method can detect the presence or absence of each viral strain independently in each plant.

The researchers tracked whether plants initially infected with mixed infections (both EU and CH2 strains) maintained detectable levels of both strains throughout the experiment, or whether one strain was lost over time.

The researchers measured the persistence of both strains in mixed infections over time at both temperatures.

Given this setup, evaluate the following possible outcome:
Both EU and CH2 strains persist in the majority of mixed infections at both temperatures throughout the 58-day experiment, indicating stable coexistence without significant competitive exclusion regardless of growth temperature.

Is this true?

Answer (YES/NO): YES